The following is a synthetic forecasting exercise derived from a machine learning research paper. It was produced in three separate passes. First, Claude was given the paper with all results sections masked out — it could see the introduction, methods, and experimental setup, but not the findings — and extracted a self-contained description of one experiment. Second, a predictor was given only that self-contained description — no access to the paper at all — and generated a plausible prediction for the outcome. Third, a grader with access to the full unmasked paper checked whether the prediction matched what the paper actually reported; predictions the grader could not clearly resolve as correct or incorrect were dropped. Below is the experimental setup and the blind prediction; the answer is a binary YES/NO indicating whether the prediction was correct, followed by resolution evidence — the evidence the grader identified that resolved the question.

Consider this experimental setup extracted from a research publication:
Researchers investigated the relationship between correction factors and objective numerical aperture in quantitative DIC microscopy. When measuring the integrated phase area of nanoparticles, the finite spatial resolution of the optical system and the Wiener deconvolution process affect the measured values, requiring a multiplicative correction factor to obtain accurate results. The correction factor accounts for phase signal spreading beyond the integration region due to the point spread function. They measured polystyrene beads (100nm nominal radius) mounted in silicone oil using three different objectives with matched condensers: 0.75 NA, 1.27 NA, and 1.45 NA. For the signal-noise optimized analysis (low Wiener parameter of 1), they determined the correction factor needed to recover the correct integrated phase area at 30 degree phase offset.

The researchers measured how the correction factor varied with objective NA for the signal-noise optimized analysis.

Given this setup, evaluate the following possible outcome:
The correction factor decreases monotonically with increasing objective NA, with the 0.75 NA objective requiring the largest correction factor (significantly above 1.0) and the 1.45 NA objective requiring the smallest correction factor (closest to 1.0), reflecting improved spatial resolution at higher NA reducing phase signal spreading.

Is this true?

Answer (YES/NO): YES